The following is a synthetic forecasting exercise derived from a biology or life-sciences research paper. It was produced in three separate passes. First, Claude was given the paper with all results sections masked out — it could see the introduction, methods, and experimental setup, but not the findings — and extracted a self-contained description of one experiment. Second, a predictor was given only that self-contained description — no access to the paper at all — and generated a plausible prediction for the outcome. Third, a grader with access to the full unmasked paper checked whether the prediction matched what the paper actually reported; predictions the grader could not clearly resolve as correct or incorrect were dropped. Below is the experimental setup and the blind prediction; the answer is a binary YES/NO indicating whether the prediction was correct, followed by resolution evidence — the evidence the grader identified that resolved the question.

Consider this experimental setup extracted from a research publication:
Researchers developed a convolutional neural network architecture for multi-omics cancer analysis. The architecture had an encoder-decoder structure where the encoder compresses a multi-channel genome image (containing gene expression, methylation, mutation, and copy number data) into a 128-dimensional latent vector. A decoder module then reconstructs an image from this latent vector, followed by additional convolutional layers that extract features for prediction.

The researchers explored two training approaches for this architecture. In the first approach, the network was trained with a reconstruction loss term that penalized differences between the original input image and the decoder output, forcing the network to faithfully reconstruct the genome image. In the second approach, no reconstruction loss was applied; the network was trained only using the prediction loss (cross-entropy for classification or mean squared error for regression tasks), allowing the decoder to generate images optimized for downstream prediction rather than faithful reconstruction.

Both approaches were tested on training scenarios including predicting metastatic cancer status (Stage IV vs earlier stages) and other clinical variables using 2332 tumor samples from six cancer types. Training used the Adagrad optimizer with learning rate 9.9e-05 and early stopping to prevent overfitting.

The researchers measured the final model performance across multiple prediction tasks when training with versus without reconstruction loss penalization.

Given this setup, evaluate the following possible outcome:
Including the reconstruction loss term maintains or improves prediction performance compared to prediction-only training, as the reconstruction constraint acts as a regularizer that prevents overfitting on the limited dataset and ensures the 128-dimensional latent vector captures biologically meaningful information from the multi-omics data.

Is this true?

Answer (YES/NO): NO